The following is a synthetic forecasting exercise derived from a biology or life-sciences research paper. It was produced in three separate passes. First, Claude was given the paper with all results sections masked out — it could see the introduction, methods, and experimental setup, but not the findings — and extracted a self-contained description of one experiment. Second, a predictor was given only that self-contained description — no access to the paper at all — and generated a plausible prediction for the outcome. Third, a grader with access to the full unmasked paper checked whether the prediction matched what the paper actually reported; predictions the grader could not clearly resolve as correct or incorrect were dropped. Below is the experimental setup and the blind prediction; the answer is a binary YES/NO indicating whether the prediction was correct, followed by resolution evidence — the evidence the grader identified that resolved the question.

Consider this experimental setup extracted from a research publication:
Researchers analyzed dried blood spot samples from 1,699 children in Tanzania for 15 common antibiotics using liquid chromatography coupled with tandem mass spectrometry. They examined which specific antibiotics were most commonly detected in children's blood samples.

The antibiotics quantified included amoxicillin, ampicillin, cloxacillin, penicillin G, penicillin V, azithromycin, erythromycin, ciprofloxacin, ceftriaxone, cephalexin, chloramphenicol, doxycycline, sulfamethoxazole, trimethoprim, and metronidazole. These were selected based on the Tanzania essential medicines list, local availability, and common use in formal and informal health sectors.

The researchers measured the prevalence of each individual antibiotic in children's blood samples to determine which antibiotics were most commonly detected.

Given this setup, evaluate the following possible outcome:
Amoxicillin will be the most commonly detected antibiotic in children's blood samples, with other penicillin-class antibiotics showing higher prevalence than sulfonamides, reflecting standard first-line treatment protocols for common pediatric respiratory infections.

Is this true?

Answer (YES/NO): NO